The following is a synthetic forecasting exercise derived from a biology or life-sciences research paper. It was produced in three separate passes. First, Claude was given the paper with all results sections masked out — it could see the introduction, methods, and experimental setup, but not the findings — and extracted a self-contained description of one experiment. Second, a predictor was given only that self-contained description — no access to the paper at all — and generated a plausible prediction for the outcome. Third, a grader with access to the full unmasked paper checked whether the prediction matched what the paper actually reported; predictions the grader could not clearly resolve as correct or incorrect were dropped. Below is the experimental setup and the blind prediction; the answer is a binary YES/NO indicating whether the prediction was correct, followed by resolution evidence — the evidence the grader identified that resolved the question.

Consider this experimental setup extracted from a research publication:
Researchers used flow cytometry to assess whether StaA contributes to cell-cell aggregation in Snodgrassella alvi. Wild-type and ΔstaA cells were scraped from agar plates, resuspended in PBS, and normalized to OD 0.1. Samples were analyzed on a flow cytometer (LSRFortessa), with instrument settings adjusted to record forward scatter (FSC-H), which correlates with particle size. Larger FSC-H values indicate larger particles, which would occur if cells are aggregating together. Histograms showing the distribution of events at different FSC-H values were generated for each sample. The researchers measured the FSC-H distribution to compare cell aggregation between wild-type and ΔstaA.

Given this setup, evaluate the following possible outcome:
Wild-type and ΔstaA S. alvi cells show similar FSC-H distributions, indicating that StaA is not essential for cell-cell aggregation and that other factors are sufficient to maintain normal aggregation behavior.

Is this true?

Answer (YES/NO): NO